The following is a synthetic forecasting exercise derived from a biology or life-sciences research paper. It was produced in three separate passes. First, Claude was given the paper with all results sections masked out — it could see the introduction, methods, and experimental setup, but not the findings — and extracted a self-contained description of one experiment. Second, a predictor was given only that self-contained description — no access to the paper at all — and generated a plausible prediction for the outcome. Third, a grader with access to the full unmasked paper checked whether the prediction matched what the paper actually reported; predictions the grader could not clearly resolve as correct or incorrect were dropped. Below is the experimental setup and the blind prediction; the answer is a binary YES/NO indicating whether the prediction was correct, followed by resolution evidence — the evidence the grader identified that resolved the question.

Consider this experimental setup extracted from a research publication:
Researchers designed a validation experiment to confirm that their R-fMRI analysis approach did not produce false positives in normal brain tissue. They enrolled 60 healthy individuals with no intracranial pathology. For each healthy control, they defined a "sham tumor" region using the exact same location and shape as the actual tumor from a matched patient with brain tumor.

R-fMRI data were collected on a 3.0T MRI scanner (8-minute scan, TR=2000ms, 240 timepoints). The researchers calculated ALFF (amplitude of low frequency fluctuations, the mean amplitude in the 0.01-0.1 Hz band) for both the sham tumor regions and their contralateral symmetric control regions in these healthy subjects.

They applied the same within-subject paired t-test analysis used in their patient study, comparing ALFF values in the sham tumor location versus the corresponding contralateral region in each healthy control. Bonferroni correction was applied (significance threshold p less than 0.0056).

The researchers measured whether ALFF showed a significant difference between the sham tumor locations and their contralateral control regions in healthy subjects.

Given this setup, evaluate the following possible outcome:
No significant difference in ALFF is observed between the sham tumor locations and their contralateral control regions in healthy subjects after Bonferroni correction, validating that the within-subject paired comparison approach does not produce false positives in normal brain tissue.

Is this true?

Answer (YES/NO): YES